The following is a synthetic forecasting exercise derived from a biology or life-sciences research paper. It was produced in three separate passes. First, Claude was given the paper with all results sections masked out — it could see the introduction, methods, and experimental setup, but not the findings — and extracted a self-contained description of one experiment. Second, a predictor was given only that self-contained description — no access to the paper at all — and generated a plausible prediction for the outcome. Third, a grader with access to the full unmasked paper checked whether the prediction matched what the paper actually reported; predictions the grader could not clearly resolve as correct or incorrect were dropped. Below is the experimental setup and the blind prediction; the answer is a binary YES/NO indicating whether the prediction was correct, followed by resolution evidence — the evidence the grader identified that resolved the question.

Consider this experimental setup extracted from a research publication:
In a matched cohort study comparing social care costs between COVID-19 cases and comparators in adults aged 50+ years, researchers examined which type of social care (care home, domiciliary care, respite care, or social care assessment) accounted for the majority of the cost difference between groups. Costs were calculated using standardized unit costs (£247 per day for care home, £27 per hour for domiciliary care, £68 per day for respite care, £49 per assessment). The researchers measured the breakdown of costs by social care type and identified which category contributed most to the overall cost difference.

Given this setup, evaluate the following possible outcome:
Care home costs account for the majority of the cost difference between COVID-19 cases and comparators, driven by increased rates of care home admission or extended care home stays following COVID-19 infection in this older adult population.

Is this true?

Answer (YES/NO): YES